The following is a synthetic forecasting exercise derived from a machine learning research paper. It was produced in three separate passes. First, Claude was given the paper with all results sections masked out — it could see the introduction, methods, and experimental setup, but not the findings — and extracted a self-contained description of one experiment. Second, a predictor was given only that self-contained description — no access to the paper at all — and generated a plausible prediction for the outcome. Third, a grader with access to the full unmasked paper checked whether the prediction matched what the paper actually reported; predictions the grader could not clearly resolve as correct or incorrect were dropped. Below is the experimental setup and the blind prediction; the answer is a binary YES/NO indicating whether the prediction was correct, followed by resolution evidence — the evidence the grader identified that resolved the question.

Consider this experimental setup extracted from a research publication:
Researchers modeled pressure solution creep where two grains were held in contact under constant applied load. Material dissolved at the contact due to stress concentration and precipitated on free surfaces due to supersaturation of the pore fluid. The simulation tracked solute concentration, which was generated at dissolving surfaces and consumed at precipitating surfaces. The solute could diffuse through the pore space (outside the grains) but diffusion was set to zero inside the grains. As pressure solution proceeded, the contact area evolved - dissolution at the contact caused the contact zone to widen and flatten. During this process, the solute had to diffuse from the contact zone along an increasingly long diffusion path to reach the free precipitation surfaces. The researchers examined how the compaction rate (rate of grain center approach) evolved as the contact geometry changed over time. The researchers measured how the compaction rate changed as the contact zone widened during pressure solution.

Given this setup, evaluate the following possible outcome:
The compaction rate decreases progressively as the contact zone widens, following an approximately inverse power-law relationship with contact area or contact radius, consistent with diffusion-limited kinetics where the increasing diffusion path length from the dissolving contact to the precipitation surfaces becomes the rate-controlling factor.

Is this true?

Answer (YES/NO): NO